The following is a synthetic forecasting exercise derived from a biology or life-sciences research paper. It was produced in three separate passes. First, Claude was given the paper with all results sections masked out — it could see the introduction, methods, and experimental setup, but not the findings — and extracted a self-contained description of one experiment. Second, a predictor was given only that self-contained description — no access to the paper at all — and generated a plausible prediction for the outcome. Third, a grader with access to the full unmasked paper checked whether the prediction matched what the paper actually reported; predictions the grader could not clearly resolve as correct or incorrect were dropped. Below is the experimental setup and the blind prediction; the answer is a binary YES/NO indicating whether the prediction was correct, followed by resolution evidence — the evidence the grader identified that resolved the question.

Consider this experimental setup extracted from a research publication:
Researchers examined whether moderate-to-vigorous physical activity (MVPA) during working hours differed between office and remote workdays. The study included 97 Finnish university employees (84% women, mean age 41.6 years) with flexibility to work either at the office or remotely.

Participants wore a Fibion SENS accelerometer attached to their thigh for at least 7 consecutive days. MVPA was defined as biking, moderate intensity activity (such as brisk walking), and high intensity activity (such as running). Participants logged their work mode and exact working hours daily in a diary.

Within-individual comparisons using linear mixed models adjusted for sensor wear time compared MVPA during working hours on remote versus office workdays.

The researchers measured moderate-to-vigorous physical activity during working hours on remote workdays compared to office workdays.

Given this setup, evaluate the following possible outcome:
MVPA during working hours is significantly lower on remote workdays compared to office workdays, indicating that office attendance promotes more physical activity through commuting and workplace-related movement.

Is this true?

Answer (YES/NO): YES